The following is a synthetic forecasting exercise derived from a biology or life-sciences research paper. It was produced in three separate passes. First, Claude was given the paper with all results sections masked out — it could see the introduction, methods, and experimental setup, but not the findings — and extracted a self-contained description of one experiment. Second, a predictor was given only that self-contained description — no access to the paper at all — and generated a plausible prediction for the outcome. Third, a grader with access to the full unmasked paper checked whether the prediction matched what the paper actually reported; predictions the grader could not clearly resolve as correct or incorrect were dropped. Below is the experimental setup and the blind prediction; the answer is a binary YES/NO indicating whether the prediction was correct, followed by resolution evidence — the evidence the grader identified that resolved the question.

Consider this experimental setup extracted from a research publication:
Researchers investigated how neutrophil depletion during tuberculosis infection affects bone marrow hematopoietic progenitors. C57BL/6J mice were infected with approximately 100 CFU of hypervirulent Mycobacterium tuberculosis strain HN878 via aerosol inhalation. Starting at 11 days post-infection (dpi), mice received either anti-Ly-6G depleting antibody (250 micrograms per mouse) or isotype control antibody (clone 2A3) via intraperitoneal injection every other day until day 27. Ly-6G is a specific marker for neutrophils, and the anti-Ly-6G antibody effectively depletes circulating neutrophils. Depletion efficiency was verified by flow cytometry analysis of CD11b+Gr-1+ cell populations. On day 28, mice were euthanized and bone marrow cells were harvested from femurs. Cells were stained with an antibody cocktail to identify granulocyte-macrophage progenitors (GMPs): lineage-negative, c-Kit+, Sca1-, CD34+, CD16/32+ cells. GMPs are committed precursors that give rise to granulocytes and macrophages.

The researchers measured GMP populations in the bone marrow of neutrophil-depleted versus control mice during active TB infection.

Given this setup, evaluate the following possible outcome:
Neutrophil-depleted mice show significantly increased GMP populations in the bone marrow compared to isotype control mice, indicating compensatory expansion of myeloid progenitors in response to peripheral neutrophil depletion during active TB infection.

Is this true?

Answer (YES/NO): NO